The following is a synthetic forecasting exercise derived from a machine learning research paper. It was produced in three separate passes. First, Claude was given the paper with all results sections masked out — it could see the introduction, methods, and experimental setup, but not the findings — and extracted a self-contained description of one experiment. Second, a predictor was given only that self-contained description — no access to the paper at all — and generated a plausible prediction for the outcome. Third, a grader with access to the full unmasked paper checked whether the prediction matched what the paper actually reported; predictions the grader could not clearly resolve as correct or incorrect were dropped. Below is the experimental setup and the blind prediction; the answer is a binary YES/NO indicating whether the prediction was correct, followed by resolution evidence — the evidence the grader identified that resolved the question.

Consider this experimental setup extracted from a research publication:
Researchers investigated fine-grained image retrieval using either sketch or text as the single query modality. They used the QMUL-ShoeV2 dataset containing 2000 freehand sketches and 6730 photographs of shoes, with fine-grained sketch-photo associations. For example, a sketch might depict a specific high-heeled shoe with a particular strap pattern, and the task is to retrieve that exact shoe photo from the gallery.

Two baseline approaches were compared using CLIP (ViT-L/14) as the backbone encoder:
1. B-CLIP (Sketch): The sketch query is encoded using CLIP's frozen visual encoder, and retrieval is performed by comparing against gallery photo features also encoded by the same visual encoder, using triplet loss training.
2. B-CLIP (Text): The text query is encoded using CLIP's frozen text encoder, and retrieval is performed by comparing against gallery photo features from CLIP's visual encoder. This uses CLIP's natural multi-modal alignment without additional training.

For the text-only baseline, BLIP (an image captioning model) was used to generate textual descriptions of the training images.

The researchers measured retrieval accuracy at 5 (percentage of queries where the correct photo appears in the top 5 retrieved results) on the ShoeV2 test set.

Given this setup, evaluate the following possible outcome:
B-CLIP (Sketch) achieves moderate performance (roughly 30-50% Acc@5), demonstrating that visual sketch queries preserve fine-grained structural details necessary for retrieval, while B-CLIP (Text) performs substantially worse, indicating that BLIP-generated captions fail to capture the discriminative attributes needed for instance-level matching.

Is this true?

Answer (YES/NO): NO